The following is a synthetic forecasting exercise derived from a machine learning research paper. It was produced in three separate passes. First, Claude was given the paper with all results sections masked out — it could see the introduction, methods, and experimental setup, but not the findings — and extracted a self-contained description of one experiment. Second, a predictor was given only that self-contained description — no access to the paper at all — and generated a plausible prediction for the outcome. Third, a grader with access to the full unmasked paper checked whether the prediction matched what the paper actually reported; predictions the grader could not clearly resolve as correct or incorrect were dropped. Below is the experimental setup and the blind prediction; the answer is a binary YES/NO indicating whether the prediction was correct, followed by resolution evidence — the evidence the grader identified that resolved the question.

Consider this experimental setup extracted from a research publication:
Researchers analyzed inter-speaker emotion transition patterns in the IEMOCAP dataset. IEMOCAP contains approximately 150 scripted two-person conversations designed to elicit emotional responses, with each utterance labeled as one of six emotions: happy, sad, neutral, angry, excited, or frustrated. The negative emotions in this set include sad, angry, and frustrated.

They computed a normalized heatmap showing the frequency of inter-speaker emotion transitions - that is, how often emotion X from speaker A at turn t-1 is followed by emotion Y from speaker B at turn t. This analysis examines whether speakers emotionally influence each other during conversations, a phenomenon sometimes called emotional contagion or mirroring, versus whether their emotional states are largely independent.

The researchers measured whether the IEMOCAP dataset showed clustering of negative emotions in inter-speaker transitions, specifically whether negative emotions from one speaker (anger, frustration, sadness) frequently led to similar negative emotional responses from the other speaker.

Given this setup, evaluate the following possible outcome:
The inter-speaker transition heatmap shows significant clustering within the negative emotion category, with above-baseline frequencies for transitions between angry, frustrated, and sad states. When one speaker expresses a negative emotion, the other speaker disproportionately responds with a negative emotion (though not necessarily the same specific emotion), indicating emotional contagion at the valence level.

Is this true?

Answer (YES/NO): YES